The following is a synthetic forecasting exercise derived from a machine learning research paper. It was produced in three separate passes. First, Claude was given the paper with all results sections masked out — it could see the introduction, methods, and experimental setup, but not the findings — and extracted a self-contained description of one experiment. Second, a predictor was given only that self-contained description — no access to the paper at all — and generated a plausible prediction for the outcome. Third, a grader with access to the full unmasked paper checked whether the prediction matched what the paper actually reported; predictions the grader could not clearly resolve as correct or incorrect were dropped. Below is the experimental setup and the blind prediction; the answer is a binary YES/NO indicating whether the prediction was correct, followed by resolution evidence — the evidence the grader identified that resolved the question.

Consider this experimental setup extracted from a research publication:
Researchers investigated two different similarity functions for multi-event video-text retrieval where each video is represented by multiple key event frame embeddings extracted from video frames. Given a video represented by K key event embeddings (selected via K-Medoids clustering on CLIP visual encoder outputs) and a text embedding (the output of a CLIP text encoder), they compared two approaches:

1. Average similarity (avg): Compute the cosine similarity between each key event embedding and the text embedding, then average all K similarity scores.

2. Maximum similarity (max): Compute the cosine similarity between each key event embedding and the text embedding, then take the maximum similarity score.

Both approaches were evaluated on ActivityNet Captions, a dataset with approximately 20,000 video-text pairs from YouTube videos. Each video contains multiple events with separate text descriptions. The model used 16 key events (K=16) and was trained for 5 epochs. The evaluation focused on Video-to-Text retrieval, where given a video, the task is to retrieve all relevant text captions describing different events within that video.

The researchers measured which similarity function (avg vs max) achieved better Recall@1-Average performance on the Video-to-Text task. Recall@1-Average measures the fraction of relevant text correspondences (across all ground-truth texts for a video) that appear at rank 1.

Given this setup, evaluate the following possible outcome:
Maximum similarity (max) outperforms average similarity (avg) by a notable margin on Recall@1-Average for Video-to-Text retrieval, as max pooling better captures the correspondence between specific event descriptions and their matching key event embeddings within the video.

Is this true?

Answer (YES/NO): NO